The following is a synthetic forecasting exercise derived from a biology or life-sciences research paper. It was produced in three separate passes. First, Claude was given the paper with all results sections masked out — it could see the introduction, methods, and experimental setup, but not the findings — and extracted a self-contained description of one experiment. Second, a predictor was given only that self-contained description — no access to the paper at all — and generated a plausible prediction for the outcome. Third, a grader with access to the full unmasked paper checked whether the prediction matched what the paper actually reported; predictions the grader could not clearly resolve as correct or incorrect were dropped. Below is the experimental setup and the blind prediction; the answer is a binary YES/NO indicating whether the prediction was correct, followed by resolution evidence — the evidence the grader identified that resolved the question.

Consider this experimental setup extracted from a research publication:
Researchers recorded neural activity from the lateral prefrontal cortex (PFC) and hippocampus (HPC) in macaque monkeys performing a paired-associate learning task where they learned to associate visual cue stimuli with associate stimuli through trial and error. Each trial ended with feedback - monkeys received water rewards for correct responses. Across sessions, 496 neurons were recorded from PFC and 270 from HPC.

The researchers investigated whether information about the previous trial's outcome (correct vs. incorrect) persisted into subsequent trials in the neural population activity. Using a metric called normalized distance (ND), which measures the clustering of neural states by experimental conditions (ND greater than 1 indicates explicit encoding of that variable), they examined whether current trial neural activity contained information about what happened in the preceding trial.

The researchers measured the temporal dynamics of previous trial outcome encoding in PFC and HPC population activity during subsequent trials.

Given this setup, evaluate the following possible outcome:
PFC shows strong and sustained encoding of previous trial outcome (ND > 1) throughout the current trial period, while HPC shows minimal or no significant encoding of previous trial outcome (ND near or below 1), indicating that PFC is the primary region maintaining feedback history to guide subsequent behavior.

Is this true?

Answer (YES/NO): NO